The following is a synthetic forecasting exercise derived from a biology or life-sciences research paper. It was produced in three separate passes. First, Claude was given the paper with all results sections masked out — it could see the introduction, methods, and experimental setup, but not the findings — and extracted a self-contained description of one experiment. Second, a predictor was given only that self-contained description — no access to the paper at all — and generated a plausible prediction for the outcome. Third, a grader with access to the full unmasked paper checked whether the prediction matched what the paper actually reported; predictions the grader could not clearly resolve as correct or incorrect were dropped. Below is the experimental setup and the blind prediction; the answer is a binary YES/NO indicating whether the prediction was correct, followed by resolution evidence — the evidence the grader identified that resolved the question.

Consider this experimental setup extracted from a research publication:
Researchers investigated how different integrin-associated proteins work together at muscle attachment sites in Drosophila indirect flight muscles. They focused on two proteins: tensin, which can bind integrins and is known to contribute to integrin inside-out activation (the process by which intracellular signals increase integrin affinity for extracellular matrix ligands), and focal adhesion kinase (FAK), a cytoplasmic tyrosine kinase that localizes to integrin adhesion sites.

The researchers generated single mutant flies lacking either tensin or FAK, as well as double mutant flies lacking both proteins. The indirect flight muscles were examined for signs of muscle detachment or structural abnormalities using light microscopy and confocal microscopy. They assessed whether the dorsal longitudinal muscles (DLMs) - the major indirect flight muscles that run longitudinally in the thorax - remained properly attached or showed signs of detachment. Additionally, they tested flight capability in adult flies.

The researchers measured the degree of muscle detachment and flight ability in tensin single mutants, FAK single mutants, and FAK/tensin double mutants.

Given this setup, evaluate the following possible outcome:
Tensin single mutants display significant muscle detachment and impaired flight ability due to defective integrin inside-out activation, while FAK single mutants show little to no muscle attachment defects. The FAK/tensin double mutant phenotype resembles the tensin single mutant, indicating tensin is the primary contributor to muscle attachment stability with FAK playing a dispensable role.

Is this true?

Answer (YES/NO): NO